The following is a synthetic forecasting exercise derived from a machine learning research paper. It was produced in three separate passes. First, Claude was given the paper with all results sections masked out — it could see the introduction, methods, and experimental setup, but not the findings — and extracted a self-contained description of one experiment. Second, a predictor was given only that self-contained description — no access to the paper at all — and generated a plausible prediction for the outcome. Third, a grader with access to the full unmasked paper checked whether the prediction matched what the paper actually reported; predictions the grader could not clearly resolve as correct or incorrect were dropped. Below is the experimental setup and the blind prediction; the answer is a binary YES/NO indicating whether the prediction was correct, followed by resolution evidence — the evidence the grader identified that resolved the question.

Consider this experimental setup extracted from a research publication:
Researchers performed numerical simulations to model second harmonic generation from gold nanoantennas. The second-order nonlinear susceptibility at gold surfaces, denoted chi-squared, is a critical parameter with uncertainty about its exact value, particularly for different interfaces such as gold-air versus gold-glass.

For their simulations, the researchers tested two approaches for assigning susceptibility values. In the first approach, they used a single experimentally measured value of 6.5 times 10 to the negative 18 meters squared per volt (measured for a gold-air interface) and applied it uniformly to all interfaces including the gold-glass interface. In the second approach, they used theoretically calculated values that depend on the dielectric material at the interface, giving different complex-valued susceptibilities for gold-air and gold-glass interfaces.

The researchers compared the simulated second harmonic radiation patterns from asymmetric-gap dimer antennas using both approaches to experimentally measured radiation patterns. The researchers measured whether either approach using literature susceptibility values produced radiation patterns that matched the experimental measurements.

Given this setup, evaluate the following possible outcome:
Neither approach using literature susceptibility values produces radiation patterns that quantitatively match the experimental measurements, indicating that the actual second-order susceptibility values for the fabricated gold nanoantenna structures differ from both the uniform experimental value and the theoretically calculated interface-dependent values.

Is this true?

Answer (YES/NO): YES